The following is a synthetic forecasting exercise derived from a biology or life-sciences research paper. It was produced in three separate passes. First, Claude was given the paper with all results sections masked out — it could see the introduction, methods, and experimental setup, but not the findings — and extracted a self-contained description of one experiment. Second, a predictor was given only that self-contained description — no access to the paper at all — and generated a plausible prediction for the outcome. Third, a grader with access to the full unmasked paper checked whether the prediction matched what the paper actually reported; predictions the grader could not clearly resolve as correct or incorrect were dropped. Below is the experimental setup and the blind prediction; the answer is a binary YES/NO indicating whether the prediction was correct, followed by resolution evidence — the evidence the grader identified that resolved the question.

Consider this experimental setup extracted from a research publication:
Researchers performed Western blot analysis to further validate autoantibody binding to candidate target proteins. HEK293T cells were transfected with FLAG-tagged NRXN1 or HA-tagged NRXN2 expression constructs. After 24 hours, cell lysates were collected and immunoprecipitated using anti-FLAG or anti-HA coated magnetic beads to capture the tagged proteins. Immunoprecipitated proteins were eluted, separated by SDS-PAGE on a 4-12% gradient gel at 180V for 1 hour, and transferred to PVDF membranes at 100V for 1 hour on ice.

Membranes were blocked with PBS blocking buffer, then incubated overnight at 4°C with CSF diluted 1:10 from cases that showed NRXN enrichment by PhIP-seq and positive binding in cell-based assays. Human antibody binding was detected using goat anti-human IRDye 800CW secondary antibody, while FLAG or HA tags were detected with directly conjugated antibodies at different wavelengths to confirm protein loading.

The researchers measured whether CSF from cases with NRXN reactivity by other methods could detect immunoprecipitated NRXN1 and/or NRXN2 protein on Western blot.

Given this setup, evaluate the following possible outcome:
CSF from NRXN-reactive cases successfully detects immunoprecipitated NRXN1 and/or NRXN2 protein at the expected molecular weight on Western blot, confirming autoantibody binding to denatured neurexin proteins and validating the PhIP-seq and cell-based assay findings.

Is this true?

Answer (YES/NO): NO